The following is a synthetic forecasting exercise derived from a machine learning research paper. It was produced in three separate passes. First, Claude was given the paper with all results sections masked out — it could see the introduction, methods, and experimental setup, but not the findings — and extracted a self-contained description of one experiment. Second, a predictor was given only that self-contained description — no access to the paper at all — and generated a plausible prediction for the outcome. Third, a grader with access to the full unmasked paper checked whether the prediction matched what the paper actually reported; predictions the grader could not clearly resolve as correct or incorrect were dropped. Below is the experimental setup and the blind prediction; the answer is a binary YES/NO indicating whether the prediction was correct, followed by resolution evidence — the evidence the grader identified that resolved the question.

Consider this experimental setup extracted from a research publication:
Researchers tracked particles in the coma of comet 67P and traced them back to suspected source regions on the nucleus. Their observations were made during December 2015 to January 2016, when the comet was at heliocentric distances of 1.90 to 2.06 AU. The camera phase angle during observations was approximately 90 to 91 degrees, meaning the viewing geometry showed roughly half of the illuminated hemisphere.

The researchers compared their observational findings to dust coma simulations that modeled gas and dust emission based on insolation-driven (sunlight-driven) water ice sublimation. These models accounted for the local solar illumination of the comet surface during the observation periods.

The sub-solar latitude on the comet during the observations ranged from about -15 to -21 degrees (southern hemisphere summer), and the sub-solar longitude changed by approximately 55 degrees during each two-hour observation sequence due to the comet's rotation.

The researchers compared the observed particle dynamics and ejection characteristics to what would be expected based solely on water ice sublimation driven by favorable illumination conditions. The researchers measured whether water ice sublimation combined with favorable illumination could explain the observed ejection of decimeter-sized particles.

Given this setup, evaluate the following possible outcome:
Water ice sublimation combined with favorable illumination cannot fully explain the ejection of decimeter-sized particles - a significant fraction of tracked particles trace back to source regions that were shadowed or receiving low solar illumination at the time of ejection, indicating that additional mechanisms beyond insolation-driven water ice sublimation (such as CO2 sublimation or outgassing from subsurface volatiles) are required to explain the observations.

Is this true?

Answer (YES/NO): NO